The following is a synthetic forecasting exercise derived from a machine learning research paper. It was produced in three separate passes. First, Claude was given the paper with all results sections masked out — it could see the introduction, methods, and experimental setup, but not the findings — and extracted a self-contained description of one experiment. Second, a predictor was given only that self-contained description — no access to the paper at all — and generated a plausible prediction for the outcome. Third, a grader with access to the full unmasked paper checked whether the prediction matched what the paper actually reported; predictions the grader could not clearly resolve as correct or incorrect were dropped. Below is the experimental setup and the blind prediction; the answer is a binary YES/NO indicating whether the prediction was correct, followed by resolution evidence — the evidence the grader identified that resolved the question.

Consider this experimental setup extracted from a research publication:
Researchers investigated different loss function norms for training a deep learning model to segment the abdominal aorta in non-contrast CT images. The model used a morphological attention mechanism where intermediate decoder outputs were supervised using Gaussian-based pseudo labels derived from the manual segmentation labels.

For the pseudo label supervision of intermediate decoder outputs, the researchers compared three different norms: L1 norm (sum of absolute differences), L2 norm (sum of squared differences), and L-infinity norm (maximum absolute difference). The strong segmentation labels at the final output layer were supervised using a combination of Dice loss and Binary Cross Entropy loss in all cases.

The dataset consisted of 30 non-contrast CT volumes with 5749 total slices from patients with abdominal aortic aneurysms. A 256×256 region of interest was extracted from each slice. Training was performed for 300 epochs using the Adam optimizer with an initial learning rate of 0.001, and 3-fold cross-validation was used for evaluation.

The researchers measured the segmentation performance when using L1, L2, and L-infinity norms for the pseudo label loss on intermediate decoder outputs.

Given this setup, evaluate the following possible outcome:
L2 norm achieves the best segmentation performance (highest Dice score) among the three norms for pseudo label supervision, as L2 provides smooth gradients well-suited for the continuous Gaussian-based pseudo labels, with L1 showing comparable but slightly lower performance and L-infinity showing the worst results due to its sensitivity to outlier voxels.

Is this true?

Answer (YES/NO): NO